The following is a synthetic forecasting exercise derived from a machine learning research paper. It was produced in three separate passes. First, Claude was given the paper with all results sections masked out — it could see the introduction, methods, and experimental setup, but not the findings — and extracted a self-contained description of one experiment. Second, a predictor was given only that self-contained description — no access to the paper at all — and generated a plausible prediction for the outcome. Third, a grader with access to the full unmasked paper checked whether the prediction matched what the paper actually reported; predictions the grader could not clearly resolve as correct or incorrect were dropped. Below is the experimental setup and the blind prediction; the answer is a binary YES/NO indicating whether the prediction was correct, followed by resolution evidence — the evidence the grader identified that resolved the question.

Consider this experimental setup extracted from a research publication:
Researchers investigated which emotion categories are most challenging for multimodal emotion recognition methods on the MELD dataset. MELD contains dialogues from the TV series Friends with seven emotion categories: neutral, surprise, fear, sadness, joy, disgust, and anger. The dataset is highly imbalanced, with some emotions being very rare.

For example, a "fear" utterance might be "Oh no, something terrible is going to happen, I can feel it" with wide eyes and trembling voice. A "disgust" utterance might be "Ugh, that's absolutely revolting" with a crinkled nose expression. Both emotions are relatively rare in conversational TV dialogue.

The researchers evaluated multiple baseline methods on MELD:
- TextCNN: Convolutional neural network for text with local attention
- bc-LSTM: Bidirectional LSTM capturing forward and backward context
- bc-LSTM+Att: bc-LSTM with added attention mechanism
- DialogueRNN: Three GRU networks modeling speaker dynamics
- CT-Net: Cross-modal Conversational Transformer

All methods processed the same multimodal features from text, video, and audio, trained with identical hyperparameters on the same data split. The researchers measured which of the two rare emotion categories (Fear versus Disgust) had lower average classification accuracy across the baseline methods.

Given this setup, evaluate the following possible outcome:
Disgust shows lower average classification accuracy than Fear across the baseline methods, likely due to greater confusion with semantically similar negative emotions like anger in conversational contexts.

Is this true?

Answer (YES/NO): NO